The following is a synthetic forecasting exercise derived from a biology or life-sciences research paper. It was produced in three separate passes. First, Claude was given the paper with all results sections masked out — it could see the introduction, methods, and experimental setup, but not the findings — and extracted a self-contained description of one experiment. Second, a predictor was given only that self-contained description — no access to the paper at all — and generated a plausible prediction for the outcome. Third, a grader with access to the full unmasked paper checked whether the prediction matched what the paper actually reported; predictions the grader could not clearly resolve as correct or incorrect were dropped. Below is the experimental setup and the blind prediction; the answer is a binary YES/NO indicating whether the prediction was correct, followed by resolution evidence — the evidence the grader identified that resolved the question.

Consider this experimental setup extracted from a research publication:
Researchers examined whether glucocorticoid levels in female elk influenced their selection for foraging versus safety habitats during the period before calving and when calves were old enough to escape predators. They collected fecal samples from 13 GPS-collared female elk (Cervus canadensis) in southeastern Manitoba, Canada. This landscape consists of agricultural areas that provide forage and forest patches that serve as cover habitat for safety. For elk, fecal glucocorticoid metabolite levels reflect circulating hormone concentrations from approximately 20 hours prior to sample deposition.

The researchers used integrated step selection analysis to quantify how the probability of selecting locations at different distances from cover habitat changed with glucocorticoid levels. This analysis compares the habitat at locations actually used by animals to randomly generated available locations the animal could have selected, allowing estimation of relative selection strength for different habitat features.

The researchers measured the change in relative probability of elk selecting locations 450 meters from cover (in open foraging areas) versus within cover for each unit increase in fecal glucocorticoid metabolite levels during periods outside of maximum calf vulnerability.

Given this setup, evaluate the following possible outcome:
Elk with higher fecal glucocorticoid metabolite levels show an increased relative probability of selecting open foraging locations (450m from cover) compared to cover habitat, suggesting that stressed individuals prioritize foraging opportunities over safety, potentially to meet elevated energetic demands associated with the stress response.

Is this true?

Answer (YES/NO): YES